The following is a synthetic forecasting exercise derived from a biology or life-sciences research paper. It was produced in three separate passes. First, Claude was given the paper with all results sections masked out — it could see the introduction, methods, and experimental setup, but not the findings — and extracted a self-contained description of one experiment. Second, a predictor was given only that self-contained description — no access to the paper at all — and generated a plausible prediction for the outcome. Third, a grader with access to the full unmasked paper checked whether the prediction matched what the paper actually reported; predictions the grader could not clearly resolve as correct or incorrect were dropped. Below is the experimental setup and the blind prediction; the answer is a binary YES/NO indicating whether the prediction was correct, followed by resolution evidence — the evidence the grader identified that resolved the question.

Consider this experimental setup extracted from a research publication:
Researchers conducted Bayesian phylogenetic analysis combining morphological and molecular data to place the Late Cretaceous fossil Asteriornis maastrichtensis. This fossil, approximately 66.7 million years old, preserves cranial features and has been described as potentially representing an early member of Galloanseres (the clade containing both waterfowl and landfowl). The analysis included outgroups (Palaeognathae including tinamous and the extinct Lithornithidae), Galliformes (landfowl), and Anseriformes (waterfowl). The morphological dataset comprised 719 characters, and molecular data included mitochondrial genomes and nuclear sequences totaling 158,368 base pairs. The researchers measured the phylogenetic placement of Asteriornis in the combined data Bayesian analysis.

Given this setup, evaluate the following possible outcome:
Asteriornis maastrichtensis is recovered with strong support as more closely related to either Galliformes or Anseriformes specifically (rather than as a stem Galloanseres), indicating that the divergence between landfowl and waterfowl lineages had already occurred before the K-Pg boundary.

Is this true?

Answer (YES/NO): NO